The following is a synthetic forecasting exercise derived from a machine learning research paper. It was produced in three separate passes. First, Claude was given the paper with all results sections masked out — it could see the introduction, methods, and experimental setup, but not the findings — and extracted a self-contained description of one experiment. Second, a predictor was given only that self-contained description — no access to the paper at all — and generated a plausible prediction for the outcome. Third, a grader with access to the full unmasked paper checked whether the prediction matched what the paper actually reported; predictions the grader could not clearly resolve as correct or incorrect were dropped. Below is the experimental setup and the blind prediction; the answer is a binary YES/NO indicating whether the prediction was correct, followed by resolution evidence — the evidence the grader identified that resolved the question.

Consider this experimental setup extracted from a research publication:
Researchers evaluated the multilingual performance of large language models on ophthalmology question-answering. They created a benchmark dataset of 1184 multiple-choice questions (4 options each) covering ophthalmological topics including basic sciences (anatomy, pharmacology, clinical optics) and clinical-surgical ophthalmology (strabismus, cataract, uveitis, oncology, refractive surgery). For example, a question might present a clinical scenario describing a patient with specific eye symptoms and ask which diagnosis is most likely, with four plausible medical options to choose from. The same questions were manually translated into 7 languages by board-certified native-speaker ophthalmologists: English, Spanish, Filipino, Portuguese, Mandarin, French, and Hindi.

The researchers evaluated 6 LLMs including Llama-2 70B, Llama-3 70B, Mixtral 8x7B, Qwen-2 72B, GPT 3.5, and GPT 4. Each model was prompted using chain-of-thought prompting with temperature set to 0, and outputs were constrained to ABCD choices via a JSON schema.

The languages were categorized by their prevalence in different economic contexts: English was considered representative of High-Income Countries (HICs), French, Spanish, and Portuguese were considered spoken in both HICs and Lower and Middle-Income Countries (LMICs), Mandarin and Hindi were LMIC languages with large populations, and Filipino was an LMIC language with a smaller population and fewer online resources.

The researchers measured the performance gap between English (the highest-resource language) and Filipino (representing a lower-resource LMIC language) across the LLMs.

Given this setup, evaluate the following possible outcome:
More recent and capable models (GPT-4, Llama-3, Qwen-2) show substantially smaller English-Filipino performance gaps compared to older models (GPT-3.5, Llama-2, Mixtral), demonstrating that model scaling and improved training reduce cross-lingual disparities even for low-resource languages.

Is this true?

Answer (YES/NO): NO